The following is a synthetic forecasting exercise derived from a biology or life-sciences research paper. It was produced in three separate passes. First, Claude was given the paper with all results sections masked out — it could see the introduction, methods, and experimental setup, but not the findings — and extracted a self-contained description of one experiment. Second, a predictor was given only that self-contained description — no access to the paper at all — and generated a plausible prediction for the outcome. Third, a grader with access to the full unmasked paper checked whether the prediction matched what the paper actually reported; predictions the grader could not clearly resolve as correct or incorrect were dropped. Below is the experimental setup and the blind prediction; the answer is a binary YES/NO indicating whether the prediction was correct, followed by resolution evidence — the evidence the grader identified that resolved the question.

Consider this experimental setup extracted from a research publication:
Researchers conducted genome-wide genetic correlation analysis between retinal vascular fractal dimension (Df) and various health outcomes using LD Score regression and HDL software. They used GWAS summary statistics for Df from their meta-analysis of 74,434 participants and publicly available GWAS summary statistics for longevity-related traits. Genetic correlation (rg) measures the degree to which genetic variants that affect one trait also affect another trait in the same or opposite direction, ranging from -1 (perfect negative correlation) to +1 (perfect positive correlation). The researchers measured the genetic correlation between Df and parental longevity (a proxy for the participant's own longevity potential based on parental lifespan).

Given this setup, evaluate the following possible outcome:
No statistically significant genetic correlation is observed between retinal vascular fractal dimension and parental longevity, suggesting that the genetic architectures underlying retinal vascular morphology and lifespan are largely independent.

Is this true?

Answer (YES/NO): NO